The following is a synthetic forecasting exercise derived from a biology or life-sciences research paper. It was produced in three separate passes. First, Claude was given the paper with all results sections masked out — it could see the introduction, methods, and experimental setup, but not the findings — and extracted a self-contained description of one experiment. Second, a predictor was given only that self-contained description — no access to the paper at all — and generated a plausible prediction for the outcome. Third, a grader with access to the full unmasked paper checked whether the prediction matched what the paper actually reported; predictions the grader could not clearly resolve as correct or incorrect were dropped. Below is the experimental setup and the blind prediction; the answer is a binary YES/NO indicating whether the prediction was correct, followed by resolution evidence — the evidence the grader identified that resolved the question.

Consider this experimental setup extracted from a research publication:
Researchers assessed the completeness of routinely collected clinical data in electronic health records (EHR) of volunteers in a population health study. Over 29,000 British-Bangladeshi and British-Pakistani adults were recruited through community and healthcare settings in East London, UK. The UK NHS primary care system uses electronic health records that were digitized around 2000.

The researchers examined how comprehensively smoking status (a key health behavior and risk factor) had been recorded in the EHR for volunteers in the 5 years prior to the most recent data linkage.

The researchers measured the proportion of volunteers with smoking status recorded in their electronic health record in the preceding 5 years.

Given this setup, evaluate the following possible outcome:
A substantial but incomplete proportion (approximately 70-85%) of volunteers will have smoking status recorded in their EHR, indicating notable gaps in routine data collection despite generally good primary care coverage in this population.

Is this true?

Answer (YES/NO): NO